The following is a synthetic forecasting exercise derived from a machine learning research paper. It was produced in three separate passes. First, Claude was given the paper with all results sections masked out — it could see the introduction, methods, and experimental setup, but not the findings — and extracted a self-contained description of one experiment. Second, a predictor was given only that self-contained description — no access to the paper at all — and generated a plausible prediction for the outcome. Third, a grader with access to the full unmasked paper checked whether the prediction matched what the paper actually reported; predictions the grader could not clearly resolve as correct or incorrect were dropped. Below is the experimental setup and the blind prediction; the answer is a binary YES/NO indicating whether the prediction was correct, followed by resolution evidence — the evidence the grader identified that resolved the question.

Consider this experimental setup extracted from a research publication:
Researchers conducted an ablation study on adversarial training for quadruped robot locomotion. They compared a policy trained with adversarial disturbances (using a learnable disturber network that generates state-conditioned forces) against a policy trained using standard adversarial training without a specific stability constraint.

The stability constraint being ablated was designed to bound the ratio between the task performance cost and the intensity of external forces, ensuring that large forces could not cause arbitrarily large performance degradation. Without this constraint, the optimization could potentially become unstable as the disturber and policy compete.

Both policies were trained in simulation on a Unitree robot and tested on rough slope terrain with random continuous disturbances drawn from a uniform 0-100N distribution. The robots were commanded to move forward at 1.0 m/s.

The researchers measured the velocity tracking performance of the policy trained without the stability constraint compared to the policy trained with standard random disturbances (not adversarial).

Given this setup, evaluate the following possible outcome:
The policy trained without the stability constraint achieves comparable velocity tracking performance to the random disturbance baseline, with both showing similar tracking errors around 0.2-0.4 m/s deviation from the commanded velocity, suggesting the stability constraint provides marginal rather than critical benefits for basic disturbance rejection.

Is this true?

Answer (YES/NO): NO